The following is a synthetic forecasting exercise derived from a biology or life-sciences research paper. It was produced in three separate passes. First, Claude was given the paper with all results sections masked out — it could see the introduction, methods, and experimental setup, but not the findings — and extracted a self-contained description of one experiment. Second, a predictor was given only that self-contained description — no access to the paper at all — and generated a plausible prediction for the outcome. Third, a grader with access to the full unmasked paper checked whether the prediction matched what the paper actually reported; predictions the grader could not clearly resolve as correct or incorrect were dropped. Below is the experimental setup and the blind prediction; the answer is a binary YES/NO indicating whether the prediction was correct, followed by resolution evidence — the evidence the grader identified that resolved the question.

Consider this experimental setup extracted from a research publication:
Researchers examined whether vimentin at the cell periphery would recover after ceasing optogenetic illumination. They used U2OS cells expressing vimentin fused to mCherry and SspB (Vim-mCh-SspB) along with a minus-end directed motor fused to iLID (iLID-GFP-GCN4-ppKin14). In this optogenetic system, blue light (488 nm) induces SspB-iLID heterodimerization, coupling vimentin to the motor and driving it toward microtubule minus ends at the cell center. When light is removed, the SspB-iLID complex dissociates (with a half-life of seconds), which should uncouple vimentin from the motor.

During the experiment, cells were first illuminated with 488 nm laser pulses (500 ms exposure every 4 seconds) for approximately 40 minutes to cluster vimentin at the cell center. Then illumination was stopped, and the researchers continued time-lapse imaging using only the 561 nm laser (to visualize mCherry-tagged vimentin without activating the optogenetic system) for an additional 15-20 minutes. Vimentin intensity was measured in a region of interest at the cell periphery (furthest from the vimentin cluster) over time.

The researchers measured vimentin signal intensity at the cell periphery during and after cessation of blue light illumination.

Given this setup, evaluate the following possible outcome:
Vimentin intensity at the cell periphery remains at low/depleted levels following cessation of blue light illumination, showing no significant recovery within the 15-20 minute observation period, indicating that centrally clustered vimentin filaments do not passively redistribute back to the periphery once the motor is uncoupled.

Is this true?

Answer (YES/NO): NO